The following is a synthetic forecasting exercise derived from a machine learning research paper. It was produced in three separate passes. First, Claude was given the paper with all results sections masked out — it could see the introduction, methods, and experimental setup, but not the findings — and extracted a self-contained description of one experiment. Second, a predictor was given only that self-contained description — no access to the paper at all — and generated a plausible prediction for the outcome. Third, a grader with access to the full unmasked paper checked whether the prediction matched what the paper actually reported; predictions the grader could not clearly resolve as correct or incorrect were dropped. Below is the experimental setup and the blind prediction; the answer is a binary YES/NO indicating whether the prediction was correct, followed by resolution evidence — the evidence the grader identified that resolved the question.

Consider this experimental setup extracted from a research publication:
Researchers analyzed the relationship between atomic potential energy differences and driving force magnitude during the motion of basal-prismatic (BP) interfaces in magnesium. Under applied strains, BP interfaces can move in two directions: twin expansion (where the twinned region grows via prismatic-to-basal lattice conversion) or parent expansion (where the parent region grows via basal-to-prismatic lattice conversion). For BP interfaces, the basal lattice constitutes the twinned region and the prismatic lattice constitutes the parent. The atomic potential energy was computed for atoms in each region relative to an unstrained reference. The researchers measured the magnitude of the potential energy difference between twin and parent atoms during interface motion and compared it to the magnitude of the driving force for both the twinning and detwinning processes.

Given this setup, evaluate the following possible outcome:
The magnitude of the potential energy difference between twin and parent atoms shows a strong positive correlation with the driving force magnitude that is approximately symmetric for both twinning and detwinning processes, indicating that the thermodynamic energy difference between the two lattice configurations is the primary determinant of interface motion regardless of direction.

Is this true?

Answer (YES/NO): NO